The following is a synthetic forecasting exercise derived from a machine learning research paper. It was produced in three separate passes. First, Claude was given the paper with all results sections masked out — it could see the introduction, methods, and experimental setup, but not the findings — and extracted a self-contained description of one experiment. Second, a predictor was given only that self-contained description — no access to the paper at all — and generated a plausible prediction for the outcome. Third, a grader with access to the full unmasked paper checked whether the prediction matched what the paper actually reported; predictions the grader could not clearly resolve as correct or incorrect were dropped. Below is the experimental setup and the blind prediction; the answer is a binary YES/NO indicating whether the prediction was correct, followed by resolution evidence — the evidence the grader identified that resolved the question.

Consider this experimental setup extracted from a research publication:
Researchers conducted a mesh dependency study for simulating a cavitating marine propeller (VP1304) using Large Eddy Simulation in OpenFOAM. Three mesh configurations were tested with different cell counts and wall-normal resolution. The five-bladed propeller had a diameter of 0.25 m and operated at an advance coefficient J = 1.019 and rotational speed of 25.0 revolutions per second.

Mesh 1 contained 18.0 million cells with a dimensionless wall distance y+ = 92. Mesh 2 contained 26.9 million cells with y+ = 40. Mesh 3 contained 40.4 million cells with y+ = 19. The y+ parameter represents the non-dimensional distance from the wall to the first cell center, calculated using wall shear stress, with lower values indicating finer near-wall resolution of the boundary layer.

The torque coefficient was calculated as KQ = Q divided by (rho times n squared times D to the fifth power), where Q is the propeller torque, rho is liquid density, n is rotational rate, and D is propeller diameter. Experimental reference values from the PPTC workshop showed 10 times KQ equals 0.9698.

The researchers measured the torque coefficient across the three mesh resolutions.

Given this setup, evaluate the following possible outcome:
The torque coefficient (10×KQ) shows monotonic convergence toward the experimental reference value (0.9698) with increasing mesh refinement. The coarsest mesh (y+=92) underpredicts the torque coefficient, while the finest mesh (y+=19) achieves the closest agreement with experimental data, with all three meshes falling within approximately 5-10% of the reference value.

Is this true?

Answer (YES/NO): NO